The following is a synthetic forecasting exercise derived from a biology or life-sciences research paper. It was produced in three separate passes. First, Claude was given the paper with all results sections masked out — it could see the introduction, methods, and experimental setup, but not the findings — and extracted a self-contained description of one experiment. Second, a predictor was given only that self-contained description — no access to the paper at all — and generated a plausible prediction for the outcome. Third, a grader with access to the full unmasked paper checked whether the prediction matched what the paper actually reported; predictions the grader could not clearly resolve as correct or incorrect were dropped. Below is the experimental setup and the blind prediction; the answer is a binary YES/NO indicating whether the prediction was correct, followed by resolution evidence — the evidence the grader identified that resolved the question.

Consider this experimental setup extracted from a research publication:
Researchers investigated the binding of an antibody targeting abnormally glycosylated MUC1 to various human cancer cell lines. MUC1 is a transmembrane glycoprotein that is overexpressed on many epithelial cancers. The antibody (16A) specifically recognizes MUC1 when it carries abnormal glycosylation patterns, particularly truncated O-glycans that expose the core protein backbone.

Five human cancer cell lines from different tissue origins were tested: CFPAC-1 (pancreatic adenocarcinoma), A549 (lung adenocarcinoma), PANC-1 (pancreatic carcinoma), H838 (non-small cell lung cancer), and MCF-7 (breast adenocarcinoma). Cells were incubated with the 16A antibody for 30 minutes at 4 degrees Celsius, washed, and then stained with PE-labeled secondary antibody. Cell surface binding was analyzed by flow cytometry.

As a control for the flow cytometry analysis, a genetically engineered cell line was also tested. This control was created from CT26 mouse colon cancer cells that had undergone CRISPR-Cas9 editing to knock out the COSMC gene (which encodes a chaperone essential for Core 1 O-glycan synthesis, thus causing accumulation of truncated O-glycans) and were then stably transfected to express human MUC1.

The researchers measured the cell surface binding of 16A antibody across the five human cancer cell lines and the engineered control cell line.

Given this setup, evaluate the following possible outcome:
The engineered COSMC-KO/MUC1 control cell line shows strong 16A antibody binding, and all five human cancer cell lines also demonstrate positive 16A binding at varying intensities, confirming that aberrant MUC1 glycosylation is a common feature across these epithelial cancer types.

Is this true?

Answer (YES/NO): NO